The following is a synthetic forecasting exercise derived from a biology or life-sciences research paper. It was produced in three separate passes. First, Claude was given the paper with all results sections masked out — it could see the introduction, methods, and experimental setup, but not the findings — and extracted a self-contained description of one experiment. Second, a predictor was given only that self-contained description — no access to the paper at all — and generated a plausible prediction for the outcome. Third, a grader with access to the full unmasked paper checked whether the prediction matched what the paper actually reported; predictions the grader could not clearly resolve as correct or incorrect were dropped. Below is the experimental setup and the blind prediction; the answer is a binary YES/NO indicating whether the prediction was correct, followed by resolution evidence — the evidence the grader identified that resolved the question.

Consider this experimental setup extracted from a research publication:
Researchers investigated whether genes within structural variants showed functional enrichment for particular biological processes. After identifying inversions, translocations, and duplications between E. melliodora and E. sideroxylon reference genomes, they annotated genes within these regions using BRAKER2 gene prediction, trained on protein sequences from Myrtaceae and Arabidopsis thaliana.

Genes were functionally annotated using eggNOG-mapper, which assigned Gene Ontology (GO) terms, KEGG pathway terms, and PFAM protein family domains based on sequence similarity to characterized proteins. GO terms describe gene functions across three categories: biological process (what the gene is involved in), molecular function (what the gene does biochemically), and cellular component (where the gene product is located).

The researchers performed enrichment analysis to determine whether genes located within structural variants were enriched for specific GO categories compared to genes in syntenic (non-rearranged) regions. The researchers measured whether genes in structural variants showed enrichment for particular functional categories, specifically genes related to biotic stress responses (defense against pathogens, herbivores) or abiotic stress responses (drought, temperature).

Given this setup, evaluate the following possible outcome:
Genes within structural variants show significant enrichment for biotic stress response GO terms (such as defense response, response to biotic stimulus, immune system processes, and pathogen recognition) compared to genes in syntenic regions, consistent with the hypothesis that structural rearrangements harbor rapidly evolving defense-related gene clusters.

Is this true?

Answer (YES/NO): NO